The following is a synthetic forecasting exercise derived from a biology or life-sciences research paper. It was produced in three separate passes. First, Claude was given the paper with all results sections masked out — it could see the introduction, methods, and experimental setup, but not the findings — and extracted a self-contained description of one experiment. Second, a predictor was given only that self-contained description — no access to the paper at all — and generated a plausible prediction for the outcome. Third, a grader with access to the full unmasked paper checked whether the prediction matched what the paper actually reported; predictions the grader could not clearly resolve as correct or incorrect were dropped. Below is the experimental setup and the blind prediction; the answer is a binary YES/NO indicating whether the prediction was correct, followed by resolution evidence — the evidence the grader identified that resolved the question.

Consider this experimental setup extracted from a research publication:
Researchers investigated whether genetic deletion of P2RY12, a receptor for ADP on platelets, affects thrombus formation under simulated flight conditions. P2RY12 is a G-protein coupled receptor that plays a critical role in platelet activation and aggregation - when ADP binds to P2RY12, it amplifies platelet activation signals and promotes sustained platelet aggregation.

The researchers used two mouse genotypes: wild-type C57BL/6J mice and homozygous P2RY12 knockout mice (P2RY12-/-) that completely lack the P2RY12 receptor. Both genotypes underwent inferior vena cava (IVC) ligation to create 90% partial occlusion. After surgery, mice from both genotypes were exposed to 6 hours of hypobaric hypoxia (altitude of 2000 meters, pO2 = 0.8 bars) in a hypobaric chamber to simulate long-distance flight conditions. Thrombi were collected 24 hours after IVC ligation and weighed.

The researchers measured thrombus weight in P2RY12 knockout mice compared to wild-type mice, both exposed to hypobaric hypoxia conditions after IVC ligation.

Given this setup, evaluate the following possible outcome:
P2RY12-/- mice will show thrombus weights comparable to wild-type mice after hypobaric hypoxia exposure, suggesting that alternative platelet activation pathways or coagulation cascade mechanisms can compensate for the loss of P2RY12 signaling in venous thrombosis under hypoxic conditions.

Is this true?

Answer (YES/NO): NO